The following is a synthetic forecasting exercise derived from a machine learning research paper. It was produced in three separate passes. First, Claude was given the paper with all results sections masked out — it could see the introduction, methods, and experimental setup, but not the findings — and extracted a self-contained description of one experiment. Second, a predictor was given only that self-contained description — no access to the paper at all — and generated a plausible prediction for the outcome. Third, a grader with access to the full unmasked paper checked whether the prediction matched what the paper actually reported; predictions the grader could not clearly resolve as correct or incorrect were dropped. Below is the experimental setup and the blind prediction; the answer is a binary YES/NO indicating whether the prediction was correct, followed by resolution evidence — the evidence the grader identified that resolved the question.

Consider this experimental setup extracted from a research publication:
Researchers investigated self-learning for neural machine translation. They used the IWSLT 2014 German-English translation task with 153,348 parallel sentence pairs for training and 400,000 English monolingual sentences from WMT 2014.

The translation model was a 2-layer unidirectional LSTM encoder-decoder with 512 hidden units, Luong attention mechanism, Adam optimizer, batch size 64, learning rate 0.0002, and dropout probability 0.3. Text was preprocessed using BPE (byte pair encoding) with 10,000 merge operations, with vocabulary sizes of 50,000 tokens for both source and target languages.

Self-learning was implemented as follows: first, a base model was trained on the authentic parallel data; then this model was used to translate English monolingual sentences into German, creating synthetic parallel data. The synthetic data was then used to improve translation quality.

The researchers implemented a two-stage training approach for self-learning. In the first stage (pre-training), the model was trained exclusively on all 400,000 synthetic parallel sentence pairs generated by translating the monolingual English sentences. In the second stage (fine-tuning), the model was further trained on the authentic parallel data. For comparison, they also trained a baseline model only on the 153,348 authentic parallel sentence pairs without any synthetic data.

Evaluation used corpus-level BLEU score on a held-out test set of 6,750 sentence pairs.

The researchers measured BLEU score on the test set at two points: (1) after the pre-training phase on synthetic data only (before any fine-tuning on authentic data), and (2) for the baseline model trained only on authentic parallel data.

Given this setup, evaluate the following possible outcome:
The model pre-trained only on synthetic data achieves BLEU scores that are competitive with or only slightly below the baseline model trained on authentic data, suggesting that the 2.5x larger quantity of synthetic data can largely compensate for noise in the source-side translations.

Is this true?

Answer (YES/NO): NO